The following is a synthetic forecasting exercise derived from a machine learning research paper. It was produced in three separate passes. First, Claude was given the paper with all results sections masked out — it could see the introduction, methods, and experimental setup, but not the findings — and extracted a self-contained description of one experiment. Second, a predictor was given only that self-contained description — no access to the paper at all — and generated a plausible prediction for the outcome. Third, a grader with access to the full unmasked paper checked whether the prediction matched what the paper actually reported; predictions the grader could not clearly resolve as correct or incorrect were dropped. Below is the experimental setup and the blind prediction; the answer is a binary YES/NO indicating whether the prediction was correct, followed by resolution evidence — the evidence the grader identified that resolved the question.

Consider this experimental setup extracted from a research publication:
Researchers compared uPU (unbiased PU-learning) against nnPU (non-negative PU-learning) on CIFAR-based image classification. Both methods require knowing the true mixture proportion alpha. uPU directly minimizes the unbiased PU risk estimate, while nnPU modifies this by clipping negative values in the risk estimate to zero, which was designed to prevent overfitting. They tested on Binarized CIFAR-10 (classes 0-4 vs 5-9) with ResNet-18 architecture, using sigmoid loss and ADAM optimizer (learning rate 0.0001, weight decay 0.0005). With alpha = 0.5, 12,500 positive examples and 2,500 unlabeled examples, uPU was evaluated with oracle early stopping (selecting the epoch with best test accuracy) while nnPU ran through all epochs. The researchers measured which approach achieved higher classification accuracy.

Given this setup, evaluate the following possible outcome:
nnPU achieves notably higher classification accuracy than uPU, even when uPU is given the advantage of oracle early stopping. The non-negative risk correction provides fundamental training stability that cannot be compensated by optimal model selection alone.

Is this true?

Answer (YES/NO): NO